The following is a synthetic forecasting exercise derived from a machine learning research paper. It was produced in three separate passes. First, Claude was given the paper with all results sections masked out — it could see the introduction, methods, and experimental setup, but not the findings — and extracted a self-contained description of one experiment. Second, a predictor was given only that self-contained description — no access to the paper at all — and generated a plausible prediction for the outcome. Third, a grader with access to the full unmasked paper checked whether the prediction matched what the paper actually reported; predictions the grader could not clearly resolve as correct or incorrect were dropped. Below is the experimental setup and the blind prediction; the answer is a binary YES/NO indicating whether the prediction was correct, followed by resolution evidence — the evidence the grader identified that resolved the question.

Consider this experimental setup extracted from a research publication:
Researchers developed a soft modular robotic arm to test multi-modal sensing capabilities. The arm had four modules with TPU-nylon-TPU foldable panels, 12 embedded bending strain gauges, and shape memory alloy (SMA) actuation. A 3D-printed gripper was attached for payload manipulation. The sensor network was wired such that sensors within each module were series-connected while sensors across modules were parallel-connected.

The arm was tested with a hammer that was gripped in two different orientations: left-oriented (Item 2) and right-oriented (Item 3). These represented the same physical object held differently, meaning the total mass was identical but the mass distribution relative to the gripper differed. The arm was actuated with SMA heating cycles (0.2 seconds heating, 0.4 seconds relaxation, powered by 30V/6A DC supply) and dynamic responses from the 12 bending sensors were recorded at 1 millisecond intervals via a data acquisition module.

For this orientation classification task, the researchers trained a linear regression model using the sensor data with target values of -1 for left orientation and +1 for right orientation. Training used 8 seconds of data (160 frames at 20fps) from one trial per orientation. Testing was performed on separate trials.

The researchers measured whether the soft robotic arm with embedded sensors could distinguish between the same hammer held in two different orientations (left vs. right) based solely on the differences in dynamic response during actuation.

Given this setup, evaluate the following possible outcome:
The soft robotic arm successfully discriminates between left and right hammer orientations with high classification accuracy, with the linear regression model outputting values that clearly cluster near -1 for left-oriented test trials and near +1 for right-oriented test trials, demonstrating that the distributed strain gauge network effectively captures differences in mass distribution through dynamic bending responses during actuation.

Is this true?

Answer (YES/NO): YES